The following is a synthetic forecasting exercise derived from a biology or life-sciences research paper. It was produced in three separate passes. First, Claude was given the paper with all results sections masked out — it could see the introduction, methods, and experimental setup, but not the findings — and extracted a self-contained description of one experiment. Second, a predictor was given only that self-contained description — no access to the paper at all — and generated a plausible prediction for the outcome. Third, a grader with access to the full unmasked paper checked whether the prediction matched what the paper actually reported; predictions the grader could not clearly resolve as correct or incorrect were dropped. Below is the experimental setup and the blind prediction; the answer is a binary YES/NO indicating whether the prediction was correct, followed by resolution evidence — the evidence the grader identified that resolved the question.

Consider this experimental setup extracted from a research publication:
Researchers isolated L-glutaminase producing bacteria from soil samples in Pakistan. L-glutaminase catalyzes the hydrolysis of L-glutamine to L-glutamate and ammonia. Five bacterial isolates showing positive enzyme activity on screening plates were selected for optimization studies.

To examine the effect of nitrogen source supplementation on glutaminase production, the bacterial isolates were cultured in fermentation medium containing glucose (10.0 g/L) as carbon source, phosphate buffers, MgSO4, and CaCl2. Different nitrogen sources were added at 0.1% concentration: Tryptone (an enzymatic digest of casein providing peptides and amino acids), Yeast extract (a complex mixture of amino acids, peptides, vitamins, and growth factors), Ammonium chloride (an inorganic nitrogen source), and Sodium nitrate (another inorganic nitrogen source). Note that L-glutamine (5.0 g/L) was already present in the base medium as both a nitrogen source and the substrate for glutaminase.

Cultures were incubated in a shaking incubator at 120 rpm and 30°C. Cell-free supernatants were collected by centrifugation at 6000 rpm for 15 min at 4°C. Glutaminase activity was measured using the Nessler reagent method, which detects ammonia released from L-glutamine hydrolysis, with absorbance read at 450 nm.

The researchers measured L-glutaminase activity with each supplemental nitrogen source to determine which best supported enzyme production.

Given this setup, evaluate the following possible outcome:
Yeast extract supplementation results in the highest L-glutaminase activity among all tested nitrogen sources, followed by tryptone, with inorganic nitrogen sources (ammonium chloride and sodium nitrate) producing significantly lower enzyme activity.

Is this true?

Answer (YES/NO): NO